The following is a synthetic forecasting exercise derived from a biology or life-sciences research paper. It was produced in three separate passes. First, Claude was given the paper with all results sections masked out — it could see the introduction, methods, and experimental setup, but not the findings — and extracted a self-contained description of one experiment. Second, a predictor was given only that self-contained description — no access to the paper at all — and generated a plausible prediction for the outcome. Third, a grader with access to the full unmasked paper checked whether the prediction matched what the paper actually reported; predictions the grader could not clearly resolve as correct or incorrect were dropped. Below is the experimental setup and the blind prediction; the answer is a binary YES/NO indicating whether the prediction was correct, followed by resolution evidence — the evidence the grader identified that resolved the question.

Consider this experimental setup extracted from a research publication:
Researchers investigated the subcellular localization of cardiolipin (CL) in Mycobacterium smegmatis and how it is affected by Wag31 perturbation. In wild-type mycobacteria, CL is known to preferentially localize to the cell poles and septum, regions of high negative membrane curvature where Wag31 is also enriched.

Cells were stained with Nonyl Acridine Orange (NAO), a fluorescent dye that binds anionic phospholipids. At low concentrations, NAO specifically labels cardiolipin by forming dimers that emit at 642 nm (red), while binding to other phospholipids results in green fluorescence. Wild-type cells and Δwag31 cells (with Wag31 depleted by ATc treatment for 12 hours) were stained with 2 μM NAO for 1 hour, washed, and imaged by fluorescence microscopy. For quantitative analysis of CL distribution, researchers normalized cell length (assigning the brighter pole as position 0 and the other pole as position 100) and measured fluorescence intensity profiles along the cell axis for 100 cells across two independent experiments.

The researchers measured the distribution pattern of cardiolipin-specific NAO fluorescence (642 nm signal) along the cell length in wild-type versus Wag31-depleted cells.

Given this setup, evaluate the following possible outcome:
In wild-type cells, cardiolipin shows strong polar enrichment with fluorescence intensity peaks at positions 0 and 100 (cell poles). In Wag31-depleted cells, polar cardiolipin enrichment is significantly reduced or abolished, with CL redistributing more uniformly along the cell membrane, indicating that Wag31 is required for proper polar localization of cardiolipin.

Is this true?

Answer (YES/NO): YES